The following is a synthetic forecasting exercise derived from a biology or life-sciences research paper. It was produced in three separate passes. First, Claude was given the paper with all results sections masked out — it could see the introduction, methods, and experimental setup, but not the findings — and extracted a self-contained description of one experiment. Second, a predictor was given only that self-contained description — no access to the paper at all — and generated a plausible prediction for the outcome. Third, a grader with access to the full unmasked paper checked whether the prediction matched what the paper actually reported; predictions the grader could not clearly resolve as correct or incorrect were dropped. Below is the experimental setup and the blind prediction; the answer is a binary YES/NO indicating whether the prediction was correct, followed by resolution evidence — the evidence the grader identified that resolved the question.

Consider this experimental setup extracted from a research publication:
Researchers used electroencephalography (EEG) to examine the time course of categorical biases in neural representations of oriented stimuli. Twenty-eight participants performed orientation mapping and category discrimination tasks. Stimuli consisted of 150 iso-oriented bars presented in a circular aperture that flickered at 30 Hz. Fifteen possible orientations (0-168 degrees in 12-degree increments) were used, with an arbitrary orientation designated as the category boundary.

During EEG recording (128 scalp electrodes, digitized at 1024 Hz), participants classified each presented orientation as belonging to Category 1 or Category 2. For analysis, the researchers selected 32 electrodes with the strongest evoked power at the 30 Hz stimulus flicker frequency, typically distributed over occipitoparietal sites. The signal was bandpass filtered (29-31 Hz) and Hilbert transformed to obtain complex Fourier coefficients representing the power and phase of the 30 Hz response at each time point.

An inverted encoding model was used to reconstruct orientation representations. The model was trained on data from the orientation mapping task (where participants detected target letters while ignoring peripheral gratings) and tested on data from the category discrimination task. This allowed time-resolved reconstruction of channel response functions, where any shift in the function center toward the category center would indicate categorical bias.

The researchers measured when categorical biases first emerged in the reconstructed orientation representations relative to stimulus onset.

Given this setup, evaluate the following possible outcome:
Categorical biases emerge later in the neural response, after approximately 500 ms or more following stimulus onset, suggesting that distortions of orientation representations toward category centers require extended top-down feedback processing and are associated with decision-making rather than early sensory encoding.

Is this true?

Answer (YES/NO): NO